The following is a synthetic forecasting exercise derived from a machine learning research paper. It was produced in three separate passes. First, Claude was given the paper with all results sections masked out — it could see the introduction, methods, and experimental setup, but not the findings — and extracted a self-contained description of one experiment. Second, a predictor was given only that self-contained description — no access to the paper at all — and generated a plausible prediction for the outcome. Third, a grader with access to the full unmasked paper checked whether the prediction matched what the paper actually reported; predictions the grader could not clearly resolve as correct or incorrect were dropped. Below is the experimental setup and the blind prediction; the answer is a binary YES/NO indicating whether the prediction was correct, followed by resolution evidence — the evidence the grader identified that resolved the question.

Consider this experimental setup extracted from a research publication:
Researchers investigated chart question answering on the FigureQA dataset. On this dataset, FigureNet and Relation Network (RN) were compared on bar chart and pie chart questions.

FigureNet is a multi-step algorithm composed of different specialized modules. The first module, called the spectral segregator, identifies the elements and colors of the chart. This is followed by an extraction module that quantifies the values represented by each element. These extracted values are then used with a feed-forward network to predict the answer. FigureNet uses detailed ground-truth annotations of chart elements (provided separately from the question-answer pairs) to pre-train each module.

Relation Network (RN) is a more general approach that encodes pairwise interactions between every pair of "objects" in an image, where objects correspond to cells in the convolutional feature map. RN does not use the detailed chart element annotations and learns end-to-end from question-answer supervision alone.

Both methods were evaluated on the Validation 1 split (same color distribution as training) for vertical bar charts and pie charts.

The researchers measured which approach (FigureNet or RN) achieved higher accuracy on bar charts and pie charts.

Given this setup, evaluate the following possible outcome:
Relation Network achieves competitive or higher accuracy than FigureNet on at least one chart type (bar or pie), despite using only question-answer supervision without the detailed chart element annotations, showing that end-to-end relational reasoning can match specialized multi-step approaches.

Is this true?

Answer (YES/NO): NO